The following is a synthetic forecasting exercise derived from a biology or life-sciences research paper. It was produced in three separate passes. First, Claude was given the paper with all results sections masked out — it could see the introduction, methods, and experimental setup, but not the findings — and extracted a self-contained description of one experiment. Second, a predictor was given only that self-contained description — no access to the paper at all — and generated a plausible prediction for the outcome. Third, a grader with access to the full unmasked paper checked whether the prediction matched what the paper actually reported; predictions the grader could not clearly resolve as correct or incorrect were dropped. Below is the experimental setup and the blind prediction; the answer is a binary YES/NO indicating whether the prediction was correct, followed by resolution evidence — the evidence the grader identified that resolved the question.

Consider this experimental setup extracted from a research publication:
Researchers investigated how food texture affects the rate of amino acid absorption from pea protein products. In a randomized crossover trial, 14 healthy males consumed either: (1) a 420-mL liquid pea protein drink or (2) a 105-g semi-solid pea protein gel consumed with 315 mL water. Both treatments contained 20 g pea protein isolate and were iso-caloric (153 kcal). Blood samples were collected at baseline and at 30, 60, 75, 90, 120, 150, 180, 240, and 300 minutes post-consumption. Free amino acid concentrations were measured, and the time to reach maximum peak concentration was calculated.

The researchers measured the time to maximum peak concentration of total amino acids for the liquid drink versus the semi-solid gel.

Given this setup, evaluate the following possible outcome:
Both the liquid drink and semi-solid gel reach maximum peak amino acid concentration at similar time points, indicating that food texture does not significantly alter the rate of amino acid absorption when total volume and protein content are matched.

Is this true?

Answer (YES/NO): NO